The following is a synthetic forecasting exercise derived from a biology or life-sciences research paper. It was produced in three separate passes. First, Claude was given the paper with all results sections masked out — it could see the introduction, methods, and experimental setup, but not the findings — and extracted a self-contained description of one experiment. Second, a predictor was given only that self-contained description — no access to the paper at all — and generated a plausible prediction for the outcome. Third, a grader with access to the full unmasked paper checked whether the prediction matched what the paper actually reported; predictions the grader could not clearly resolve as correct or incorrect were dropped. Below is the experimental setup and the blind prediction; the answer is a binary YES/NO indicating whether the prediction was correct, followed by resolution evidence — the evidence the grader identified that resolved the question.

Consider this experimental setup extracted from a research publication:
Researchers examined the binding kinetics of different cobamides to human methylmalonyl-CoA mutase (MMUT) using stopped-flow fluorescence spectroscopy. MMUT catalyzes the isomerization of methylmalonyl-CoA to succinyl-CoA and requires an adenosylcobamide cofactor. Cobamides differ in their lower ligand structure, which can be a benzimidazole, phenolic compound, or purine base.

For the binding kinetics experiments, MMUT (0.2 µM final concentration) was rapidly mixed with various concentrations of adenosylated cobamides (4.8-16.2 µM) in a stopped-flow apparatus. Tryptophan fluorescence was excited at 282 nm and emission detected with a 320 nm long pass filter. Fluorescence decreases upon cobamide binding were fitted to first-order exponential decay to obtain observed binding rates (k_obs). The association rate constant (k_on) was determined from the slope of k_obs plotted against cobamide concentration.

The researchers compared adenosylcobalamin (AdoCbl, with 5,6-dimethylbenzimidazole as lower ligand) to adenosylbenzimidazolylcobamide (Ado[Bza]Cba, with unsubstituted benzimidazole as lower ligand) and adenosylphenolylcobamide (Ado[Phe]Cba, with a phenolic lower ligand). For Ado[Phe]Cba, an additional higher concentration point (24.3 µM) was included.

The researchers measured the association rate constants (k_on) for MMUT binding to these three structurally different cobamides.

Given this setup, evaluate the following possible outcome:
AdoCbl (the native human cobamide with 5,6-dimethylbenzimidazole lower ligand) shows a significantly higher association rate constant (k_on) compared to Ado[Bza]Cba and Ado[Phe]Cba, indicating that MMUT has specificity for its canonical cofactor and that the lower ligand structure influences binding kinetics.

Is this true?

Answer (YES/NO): NO